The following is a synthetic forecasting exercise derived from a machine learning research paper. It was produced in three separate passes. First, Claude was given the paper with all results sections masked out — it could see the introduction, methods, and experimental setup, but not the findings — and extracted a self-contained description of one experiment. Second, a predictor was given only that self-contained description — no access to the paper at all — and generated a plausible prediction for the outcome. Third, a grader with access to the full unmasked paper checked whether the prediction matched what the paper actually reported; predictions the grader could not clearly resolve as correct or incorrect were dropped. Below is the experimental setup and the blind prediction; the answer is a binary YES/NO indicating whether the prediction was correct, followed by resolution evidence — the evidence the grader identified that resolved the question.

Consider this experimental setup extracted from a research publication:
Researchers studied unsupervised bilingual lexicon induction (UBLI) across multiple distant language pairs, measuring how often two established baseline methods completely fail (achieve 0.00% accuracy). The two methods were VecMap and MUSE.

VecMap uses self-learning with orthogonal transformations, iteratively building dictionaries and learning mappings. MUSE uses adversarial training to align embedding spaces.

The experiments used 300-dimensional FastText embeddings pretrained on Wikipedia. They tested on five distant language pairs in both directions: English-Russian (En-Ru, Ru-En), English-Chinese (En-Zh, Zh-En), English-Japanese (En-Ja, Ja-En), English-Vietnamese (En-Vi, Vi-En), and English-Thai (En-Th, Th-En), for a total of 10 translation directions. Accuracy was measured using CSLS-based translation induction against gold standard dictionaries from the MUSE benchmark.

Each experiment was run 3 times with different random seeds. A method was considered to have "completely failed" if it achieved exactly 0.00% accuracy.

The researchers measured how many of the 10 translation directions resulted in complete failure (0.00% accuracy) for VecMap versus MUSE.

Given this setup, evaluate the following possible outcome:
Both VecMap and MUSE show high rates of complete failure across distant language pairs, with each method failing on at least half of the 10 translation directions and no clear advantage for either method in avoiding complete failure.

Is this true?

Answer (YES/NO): NO